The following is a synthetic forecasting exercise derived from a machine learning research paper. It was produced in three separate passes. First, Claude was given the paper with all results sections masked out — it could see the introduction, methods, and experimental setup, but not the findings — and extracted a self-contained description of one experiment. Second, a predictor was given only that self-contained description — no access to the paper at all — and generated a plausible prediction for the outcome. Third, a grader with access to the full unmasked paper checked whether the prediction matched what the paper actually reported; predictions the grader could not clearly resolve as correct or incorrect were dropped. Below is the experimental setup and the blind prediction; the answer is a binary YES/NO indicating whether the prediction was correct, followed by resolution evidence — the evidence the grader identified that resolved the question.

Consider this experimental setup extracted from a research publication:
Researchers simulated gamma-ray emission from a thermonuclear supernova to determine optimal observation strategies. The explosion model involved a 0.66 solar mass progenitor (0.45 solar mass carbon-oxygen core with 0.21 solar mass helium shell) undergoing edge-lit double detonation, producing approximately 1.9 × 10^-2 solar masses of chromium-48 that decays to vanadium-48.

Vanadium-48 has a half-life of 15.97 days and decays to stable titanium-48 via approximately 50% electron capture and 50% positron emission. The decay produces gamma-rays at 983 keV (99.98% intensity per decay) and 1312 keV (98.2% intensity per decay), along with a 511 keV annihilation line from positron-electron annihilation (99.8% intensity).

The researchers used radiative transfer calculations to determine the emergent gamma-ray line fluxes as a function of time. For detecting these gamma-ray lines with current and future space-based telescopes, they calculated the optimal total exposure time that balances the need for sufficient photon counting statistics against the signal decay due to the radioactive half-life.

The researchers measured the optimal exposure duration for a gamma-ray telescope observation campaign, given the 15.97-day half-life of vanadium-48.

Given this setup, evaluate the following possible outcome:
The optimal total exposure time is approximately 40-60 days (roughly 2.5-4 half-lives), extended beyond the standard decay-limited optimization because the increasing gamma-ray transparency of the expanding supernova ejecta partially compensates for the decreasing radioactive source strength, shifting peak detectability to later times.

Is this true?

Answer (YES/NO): NO